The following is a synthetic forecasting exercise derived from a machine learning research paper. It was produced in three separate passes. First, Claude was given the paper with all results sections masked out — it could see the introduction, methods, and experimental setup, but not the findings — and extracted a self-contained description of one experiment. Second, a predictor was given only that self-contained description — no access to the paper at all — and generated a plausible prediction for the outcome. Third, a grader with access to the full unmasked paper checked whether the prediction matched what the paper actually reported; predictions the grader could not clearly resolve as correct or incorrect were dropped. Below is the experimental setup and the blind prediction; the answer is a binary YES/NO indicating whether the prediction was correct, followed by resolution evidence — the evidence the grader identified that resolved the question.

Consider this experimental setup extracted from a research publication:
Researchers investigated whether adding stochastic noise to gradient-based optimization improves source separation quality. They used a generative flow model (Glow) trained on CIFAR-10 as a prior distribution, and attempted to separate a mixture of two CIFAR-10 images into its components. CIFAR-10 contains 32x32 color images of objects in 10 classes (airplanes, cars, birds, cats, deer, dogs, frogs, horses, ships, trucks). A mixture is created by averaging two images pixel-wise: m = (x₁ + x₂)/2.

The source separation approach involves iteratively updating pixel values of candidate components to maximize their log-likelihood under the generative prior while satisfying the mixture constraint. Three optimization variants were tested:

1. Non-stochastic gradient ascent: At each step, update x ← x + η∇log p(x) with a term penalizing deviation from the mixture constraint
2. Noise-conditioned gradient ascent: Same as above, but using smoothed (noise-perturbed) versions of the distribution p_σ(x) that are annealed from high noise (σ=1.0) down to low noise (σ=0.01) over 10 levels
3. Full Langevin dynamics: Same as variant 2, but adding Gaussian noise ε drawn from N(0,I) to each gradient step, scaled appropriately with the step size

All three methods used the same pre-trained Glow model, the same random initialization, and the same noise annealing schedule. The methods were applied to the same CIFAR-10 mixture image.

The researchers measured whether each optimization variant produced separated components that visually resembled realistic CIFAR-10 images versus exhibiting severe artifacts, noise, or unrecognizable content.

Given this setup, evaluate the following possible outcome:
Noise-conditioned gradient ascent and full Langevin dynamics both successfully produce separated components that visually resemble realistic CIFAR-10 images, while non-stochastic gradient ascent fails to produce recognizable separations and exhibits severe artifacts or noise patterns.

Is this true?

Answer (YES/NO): NO